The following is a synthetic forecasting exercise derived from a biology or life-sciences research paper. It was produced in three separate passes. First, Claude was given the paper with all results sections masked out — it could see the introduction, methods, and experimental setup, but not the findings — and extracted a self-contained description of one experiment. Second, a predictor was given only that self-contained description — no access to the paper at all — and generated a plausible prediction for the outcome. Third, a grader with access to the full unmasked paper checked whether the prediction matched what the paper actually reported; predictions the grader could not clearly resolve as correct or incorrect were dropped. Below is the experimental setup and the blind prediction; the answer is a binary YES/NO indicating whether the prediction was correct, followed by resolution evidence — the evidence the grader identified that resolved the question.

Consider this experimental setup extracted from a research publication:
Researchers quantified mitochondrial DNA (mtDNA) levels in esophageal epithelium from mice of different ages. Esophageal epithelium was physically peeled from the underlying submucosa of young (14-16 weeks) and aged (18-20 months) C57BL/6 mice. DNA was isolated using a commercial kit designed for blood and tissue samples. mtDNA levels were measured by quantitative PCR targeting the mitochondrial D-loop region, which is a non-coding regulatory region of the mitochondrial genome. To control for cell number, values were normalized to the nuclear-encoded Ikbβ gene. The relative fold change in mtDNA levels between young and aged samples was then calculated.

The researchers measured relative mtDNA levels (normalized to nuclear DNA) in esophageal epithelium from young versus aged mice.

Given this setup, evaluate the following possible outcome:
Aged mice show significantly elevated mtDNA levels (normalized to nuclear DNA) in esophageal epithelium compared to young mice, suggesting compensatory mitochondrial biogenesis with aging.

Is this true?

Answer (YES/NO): YES